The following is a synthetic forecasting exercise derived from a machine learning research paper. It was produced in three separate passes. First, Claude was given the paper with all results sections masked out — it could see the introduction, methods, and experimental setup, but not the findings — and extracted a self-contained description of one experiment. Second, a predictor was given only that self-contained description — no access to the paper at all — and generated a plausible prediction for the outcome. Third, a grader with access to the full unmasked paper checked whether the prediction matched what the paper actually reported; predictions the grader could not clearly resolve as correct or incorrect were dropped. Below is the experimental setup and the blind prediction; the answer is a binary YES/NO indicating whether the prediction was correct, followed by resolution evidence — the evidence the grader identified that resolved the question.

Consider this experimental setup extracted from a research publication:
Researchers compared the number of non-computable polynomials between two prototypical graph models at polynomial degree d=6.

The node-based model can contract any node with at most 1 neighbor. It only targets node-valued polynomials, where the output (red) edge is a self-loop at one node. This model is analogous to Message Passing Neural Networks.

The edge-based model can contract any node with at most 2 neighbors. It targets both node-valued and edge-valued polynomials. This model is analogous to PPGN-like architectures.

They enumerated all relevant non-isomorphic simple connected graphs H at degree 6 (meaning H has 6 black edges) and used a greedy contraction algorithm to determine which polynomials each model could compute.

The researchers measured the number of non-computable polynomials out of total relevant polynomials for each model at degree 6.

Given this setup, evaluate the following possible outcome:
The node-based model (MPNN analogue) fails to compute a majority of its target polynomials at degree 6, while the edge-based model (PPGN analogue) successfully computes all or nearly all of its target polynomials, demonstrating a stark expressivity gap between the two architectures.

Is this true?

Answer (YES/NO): YES